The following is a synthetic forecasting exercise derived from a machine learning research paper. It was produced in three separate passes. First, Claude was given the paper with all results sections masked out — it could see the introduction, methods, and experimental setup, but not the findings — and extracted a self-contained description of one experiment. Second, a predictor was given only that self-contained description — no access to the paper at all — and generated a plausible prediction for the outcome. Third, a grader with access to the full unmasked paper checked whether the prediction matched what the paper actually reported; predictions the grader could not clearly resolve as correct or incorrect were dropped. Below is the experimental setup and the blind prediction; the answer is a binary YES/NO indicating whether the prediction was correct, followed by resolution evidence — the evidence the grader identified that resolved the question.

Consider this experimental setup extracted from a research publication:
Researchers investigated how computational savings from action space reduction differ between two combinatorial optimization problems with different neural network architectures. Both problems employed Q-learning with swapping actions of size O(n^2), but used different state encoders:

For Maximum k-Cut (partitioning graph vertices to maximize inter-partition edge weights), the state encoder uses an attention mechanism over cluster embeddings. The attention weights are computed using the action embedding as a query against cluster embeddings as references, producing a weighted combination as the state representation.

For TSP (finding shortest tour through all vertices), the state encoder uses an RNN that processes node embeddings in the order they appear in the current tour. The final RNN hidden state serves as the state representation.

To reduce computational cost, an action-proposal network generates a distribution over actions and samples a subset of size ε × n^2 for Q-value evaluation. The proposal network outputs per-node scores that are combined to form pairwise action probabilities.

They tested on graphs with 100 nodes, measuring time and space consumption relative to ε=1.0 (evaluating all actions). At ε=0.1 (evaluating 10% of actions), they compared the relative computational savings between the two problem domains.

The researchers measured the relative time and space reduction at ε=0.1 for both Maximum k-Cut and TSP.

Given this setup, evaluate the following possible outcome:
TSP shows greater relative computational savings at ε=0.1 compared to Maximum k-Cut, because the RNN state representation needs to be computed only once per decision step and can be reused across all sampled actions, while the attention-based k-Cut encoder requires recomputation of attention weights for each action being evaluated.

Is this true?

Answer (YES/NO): NO